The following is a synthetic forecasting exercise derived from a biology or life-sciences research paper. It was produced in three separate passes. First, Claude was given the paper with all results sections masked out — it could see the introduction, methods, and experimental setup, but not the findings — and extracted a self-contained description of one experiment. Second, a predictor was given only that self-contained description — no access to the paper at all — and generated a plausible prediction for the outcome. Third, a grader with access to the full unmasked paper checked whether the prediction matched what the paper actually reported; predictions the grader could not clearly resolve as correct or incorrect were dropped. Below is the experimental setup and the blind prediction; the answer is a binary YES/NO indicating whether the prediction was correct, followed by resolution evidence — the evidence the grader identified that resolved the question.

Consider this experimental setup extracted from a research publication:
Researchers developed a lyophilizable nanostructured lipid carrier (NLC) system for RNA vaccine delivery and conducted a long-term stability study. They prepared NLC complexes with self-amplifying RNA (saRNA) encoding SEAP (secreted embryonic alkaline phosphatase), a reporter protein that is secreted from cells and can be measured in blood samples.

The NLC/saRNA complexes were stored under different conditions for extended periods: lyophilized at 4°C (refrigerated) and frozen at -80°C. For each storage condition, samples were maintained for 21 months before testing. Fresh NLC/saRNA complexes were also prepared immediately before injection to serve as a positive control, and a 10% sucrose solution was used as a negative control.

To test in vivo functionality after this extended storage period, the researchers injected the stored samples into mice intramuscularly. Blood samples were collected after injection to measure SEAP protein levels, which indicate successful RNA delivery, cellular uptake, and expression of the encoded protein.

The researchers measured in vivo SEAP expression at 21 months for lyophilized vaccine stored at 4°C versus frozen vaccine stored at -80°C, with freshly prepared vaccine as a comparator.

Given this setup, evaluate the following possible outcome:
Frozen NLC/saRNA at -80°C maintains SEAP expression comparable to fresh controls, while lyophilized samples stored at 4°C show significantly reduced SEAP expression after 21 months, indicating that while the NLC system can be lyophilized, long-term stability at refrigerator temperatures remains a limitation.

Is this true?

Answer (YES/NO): NO